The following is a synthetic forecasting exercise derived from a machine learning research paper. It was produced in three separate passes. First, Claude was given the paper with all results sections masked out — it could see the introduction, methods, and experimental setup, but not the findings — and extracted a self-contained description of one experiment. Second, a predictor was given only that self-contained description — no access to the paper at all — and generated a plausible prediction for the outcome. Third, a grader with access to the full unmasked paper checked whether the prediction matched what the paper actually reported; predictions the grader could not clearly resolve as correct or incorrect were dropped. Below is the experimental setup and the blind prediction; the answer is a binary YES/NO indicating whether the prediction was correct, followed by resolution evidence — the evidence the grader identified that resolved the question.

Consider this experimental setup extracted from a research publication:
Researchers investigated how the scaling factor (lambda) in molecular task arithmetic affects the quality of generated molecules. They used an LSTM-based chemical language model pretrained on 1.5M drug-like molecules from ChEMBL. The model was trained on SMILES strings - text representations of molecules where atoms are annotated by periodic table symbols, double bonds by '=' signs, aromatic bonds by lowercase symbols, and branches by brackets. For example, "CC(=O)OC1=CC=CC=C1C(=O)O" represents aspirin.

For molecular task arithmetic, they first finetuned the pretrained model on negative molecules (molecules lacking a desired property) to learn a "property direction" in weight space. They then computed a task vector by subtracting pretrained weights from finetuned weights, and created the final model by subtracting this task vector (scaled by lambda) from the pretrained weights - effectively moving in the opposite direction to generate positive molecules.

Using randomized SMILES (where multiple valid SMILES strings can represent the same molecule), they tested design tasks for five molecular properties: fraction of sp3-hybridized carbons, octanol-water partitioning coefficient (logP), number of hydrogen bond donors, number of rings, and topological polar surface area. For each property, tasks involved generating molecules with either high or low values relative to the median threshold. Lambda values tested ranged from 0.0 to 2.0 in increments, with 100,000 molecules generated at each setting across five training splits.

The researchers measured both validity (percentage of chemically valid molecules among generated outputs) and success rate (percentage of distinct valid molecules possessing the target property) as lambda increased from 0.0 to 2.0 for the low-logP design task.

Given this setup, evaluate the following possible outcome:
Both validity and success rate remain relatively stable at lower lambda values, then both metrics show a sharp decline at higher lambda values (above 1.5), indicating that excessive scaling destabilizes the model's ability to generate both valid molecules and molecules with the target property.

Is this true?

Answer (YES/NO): NO